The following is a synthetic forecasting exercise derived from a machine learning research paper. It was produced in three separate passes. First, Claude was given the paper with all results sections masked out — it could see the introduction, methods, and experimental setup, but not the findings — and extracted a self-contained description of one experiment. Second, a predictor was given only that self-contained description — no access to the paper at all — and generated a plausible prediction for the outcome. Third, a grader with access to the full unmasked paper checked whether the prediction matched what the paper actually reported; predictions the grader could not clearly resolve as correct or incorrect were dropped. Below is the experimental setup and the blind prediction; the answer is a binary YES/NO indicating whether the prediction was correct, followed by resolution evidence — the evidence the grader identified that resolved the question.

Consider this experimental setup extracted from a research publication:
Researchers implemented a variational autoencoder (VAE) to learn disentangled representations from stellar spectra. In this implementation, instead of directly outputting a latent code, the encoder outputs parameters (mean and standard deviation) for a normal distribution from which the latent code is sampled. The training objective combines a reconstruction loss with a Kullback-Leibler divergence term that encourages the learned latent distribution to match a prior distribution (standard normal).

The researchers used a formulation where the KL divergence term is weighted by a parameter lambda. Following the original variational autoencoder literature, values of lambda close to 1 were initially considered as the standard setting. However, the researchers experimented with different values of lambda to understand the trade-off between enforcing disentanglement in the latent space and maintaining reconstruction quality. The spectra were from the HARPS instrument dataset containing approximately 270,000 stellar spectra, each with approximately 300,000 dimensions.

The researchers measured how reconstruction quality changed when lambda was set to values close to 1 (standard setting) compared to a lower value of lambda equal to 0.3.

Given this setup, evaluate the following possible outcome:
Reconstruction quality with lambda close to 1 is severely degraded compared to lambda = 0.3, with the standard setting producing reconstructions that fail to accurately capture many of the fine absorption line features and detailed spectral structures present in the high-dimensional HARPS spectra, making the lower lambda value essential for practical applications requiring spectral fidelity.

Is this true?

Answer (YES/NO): YES